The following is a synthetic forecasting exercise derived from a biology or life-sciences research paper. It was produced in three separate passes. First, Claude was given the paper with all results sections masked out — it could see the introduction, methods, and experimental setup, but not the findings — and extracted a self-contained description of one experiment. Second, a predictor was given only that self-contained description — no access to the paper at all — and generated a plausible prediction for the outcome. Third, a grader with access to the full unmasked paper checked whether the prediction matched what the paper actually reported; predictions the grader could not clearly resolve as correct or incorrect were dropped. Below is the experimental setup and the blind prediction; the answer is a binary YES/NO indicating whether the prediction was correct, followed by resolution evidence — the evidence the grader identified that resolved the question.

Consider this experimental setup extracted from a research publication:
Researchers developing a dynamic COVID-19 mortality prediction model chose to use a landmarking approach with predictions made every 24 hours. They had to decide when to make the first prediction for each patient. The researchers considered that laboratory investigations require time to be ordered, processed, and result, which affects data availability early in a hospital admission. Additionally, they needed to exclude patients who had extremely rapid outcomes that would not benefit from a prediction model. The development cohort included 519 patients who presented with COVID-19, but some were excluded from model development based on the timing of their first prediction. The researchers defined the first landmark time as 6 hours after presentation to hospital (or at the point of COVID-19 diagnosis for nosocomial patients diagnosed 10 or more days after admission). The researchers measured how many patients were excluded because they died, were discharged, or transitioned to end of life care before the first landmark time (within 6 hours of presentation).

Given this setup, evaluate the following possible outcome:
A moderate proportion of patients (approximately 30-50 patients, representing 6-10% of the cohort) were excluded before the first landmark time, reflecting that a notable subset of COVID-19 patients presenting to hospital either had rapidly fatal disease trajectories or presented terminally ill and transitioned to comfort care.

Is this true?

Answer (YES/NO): NO